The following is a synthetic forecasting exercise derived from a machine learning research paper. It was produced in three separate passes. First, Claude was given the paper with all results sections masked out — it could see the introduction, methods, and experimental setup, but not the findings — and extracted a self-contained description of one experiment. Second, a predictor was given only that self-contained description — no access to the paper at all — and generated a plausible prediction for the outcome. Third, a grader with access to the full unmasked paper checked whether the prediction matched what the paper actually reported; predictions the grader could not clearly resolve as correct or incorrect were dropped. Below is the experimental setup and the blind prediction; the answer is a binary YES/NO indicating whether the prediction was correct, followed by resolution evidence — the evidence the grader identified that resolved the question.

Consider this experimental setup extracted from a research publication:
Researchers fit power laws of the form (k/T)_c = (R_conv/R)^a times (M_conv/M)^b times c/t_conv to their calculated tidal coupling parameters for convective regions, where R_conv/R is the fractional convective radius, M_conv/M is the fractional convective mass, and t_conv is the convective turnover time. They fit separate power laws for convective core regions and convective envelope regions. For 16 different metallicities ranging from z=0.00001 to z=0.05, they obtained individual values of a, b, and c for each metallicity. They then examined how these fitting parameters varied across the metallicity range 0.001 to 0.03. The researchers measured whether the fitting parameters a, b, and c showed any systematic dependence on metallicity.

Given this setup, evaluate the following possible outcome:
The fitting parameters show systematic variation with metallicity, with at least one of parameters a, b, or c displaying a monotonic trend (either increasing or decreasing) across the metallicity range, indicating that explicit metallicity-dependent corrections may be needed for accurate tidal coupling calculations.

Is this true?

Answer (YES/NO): YES